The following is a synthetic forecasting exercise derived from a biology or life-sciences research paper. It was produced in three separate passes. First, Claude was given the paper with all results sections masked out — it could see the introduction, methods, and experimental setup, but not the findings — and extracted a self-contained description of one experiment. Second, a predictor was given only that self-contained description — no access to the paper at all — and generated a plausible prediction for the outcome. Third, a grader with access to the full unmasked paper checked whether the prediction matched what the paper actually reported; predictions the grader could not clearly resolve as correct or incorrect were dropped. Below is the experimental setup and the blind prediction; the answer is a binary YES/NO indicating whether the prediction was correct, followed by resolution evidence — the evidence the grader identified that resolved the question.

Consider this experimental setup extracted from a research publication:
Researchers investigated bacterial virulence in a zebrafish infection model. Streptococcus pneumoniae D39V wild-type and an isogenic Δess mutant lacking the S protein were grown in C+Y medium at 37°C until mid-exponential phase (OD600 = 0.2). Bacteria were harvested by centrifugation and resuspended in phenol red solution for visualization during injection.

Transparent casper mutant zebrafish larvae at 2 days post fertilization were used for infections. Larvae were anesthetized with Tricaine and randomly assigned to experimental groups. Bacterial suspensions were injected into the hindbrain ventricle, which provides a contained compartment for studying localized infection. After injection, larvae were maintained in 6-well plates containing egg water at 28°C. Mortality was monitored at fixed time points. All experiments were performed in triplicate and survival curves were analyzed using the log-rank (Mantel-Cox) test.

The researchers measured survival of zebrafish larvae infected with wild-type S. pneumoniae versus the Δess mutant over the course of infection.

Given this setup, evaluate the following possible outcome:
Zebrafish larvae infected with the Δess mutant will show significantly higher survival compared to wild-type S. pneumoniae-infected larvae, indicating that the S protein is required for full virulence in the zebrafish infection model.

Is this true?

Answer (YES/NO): YES